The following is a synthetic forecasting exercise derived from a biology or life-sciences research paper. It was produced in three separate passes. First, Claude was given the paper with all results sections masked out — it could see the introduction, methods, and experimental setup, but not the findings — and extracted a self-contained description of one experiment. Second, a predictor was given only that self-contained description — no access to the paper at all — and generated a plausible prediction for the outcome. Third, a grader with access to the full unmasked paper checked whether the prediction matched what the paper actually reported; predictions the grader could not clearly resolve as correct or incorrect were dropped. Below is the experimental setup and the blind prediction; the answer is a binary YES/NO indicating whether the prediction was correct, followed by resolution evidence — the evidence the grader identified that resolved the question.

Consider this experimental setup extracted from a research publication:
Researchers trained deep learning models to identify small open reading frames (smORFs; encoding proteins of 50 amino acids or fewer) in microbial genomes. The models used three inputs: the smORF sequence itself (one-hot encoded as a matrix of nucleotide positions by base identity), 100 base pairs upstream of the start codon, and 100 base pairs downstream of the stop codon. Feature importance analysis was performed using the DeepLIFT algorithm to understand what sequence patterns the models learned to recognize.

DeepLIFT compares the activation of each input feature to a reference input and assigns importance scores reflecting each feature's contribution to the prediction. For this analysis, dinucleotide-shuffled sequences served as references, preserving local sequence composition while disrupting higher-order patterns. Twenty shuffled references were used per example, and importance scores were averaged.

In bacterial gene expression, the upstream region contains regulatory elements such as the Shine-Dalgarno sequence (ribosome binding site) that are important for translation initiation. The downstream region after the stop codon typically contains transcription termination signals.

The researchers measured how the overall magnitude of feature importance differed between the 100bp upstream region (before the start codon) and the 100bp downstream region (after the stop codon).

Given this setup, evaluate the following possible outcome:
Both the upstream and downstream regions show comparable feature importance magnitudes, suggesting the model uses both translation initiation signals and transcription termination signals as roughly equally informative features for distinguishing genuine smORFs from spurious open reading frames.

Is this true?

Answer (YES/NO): NO